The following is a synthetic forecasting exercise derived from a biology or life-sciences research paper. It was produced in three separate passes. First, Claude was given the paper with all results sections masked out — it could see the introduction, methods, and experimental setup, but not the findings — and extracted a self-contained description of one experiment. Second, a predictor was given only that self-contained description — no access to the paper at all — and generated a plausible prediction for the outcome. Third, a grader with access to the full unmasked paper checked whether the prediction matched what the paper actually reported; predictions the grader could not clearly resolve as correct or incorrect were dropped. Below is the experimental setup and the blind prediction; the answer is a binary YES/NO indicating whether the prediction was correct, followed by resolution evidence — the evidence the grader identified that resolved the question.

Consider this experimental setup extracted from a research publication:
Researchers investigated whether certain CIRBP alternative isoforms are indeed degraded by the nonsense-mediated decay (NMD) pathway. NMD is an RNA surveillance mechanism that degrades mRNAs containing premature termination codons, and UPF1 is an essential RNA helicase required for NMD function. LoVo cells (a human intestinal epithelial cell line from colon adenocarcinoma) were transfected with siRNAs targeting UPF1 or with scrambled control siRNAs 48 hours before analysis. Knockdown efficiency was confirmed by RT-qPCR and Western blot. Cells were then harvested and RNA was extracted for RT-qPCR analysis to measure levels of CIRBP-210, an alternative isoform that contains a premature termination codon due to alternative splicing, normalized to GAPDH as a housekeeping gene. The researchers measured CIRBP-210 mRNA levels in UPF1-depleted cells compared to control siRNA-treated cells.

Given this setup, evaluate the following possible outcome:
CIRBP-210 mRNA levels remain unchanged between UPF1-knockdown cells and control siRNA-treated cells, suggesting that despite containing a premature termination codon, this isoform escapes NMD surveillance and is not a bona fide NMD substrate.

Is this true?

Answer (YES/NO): NO